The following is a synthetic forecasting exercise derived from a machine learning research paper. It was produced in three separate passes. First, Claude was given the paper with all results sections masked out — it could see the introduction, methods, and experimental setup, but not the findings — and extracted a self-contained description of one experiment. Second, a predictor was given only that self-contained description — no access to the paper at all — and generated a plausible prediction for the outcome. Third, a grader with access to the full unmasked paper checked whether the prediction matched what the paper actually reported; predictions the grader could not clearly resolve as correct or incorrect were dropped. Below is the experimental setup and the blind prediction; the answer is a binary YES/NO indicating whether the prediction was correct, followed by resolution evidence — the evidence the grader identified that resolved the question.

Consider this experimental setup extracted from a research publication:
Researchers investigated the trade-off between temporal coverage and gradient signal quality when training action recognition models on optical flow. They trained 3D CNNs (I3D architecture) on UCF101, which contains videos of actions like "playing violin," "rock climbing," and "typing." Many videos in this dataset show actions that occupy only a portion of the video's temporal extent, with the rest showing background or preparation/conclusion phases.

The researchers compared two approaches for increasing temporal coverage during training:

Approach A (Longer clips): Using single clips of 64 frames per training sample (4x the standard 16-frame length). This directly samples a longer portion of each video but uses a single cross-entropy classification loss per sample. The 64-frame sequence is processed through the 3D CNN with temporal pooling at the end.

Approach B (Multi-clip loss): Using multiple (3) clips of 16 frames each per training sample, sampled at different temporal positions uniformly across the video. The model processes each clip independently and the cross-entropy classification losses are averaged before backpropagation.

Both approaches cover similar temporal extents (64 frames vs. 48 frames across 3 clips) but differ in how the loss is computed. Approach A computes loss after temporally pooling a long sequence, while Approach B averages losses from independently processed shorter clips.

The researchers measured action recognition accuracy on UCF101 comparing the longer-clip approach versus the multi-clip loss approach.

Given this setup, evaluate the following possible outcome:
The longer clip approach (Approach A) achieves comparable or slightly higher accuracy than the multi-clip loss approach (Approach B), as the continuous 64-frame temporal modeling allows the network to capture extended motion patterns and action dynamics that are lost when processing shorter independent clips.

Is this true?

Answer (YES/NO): NO